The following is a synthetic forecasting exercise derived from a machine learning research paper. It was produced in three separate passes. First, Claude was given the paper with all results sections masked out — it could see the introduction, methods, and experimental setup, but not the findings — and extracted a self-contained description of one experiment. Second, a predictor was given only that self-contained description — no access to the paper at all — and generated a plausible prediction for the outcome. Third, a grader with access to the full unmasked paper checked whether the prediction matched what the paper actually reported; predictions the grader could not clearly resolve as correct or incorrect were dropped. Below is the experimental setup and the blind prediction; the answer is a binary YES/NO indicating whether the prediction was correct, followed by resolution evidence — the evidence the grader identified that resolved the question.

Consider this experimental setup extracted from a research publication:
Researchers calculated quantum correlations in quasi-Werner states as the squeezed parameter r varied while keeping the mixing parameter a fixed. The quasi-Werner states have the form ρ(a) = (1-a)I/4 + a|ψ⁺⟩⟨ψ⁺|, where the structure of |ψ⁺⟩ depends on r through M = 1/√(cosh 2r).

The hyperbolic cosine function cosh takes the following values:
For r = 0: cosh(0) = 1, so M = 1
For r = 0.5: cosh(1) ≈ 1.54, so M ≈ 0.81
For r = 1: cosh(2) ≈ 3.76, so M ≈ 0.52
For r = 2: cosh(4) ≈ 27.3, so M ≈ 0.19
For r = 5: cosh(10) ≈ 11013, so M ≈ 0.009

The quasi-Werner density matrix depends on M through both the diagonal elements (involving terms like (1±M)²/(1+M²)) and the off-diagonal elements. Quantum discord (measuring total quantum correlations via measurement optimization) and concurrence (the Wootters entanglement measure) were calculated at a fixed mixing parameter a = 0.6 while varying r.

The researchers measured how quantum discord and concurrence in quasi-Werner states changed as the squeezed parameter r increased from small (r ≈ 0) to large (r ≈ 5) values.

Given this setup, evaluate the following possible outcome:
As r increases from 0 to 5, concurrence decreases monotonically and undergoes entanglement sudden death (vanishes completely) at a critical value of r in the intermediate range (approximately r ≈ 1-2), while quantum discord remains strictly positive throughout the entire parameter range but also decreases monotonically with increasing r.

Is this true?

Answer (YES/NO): NO